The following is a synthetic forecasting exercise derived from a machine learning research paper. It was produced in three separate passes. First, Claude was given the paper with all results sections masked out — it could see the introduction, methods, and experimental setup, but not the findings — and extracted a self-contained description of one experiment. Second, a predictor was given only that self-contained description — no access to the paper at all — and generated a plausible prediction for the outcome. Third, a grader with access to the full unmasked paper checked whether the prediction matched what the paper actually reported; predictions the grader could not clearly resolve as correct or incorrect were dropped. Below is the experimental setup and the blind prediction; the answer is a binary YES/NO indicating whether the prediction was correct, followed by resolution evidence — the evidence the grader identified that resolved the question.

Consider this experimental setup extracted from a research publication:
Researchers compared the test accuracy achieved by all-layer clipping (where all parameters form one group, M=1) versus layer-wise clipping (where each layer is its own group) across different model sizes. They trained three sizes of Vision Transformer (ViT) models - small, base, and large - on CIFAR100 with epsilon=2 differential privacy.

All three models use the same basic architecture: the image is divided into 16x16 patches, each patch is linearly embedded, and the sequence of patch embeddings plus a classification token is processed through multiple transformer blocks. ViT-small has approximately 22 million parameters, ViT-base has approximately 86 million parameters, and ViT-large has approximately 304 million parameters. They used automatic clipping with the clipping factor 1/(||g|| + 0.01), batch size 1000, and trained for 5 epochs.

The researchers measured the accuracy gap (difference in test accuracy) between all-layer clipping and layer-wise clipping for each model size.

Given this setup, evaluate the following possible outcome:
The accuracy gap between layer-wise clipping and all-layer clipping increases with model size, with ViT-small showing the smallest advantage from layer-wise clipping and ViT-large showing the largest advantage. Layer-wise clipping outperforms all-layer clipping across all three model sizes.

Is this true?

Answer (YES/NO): NO